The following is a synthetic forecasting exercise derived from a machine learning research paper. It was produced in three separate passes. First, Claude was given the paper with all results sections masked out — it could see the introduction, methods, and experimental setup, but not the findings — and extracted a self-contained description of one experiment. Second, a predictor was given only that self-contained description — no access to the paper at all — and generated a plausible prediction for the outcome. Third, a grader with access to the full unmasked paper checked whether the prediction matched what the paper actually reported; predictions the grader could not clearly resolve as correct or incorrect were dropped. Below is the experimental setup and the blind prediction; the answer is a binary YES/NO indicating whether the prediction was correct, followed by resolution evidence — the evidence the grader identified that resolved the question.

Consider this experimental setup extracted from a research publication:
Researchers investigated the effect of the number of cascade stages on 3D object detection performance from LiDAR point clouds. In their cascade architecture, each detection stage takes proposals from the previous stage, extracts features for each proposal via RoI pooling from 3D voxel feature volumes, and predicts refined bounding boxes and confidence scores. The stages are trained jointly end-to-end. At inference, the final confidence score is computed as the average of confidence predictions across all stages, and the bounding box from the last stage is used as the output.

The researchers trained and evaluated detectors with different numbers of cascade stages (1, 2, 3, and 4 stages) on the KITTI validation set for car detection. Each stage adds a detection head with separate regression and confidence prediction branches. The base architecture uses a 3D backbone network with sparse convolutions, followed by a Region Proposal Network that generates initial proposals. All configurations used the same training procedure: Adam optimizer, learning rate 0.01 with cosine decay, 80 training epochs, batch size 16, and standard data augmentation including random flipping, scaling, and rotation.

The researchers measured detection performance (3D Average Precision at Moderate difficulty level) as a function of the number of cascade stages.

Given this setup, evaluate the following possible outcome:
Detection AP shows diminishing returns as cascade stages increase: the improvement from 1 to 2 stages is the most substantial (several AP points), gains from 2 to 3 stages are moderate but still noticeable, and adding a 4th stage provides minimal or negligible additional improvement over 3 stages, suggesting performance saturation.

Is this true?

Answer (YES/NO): NO